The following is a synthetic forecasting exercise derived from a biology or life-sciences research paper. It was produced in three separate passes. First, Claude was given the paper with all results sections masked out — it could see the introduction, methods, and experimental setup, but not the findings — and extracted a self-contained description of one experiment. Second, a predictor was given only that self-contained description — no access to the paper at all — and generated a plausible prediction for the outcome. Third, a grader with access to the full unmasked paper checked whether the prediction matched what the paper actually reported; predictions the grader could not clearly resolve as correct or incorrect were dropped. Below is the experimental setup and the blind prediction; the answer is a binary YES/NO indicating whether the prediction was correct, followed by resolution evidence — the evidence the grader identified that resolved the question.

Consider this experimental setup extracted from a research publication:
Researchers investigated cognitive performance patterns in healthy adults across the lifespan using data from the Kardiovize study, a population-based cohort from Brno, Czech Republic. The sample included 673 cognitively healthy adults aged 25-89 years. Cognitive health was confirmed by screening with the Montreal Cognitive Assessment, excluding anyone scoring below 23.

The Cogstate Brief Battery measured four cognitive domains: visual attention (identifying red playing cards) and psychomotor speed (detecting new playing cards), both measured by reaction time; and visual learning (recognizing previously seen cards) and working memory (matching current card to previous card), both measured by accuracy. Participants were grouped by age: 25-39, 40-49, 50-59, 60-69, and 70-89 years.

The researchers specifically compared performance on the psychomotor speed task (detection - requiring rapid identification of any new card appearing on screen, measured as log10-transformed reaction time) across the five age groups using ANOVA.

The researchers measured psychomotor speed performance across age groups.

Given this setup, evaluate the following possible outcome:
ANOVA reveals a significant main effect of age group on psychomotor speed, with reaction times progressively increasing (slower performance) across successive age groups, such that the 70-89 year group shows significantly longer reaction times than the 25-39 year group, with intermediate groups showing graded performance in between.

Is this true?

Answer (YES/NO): NO